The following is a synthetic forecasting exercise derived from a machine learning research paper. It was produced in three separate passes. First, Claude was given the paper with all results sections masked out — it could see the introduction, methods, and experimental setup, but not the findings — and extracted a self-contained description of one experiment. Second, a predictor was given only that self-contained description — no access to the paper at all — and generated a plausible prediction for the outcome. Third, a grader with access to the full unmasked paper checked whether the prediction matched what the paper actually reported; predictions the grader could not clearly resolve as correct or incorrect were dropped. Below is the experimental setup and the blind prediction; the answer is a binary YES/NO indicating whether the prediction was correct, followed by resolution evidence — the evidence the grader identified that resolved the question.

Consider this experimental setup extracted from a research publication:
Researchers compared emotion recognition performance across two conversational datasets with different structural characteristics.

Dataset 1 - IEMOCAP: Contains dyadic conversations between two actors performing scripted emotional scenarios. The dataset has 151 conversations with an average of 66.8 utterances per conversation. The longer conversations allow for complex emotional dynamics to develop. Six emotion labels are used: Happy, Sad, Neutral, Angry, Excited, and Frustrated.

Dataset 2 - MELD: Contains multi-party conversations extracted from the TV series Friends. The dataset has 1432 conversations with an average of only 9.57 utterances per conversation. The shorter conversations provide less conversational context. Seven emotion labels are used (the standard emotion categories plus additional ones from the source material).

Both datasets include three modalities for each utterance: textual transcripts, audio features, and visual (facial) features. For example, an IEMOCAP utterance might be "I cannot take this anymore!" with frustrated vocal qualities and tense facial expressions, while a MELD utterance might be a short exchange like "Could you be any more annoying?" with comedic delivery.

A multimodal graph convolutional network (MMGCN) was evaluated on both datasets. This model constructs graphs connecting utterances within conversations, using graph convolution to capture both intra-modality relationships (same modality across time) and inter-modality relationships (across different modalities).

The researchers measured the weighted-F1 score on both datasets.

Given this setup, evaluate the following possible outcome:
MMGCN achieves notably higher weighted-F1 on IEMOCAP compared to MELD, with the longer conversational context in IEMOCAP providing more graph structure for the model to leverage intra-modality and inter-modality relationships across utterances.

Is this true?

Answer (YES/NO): YES